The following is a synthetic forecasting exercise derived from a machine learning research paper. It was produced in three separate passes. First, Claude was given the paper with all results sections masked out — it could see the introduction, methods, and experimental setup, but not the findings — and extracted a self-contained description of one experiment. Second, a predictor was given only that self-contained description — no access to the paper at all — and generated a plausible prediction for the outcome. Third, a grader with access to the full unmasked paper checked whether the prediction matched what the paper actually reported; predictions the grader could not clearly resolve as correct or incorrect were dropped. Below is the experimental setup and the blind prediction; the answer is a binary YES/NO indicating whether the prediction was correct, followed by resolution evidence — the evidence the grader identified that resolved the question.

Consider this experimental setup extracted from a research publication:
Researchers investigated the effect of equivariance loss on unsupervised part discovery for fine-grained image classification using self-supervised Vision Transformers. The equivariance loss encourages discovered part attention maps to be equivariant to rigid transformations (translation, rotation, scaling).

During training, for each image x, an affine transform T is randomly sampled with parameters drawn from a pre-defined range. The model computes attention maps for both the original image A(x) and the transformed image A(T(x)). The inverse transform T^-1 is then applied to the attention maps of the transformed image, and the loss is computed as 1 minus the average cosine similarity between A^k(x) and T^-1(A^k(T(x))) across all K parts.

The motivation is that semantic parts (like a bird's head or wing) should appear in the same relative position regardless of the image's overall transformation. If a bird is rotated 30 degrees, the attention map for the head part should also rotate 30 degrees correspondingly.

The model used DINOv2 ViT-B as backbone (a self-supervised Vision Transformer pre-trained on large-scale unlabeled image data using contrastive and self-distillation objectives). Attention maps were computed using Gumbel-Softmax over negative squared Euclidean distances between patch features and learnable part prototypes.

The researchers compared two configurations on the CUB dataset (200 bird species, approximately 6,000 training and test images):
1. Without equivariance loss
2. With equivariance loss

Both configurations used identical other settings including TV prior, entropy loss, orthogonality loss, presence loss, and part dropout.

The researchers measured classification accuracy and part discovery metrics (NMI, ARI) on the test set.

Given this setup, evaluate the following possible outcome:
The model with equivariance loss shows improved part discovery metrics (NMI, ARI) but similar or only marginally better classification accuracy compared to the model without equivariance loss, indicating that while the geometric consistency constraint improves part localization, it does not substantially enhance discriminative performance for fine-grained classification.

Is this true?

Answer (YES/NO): NO